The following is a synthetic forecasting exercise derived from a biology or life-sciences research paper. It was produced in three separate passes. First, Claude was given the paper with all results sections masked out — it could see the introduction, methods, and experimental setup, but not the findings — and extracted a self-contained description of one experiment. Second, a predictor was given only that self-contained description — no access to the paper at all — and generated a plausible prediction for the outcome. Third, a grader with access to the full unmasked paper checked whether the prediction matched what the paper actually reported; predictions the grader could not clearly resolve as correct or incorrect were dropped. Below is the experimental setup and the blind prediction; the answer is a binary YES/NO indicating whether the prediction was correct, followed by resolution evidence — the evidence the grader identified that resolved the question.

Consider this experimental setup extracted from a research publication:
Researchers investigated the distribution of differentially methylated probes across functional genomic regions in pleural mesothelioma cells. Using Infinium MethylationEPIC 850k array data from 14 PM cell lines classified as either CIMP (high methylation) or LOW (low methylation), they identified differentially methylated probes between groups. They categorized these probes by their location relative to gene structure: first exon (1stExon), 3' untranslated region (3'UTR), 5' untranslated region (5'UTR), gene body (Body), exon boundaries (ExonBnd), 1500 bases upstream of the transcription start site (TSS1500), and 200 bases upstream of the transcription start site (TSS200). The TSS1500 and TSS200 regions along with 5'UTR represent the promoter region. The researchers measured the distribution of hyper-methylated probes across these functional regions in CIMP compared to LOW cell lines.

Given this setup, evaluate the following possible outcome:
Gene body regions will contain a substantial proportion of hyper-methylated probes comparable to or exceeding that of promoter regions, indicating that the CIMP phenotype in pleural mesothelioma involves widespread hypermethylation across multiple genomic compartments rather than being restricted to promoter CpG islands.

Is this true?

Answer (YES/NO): NO